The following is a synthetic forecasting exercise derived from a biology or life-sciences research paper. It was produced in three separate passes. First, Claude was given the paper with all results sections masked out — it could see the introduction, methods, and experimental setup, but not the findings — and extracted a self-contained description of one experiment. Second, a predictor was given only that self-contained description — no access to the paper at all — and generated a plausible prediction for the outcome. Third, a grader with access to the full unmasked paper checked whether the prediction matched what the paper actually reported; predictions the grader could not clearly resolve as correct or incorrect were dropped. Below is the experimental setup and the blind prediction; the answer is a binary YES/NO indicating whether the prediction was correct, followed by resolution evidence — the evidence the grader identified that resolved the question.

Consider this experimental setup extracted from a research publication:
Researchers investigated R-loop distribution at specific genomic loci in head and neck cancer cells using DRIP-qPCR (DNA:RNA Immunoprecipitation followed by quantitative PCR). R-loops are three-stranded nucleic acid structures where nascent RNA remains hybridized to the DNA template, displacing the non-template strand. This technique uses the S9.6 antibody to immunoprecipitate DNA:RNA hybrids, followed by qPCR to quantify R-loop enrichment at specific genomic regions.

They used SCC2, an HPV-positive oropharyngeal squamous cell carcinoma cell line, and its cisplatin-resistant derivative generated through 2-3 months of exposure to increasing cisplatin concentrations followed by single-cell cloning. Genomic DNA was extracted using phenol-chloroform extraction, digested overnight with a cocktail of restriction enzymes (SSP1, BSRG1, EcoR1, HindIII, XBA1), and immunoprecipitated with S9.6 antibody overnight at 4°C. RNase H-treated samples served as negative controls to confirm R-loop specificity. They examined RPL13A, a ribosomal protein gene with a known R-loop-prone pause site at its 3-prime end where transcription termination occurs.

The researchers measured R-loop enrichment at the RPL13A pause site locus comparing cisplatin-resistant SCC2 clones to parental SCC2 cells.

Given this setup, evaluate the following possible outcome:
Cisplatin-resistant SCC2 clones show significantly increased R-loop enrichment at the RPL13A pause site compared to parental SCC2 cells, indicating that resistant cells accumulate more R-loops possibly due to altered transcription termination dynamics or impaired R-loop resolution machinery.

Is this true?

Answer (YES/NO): YES